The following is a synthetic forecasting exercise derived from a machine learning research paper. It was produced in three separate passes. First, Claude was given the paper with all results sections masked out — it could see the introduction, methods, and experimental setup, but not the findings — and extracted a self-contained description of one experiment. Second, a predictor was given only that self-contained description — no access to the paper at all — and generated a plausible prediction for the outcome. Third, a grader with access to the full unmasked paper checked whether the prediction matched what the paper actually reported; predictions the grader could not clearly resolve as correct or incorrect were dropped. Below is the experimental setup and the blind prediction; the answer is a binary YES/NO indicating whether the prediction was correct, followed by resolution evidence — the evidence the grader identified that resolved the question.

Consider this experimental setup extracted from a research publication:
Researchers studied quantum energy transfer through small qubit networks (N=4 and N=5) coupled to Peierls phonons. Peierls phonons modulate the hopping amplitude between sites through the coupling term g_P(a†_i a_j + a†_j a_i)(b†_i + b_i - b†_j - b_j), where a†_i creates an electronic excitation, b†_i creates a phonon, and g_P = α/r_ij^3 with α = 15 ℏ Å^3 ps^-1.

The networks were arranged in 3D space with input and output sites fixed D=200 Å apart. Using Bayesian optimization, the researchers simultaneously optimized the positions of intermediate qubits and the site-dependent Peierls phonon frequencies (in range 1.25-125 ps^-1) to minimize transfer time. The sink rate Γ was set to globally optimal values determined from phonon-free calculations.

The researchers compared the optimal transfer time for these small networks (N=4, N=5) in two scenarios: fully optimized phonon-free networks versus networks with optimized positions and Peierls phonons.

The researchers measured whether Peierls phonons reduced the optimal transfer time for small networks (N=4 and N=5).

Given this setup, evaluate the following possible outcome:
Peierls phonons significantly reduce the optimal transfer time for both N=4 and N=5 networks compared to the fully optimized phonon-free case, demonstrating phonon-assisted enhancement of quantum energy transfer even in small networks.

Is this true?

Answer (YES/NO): YES